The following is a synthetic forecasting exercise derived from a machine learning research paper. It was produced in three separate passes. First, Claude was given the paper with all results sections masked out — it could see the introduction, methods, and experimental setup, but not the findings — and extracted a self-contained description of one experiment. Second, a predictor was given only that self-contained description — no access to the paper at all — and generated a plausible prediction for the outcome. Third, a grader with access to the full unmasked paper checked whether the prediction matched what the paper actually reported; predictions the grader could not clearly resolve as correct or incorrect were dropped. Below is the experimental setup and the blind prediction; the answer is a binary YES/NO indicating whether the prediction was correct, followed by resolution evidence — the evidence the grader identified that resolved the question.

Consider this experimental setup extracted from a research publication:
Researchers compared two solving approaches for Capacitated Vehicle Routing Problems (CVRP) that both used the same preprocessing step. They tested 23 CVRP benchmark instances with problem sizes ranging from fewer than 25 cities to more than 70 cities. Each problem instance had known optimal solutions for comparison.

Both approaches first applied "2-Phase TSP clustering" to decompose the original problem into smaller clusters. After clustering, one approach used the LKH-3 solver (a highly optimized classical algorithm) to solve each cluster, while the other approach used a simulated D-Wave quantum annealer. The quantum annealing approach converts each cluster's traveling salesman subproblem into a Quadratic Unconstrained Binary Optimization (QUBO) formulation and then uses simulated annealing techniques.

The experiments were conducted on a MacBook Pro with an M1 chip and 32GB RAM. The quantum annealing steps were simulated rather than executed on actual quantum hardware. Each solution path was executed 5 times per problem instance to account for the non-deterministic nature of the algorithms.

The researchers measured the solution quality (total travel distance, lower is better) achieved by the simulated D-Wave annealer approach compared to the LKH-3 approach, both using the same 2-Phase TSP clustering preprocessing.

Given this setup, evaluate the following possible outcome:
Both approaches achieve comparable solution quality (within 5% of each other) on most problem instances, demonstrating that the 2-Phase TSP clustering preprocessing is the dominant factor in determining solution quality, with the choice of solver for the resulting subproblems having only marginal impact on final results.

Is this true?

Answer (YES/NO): NO